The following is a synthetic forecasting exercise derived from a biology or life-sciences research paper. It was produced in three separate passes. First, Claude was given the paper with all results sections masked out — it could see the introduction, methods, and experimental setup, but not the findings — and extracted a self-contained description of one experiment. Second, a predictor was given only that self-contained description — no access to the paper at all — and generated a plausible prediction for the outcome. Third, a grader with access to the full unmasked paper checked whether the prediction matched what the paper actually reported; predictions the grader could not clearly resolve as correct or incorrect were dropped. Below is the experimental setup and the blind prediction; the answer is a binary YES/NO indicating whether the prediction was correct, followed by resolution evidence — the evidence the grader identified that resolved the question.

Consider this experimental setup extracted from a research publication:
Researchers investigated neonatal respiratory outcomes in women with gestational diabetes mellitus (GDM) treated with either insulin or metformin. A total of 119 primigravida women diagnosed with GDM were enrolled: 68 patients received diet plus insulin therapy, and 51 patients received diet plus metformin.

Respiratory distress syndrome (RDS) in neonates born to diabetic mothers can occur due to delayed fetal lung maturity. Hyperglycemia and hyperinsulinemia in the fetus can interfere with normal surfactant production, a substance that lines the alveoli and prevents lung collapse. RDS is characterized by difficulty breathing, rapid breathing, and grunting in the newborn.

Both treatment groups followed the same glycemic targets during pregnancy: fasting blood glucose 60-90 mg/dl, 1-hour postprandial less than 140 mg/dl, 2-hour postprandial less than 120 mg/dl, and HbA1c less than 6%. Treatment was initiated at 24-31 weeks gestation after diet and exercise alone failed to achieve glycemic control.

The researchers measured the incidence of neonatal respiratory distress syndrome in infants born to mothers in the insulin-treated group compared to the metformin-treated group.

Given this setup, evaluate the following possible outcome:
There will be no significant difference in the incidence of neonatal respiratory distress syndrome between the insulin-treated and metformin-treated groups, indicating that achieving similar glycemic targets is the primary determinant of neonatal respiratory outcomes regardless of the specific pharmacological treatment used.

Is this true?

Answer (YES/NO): YES